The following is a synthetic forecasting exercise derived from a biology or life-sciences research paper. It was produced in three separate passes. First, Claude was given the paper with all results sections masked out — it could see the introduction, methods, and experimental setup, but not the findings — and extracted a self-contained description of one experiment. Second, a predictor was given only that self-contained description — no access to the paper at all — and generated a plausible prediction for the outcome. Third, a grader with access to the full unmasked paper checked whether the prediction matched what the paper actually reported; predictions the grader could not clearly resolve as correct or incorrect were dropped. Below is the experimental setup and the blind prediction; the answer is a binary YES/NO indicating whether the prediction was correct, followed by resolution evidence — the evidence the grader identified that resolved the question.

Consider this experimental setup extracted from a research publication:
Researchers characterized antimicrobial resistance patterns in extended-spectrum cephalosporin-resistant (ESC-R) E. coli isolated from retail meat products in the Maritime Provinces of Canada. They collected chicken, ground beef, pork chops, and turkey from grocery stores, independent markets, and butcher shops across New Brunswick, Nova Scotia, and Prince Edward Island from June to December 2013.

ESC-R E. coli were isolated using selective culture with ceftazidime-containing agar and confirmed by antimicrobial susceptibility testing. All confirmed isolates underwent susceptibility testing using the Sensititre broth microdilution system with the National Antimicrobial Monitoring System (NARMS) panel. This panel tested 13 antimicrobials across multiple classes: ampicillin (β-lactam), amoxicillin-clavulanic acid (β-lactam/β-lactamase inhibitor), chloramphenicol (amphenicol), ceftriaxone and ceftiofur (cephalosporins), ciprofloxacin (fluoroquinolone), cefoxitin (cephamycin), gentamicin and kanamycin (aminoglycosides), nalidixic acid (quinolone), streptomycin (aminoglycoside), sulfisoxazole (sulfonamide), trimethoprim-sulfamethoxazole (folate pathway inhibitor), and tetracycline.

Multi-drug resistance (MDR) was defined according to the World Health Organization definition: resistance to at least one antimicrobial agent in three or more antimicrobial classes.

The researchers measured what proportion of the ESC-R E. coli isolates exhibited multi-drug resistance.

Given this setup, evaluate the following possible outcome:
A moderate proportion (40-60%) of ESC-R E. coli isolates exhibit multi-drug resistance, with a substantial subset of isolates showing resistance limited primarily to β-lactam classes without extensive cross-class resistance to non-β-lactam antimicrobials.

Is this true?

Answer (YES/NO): NO